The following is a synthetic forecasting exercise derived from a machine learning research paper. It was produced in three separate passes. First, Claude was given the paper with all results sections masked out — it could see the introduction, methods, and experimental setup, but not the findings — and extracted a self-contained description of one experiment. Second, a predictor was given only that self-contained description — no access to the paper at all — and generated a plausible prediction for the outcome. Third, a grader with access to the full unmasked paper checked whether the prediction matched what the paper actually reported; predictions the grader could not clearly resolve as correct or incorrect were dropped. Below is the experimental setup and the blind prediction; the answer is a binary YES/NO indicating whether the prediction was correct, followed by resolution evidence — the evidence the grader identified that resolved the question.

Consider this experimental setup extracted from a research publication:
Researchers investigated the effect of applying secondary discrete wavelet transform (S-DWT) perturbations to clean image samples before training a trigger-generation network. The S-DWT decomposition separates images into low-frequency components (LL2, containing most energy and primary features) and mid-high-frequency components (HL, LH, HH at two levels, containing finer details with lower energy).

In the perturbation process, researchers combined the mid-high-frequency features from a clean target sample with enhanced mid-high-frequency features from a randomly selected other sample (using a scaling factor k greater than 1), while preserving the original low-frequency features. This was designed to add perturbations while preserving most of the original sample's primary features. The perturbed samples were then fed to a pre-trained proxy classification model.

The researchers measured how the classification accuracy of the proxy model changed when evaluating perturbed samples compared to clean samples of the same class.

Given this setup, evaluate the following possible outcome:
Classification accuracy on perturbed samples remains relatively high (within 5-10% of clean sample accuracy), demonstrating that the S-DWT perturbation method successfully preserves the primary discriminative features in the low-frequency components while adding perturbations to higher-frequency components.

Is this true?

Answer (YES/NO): NO